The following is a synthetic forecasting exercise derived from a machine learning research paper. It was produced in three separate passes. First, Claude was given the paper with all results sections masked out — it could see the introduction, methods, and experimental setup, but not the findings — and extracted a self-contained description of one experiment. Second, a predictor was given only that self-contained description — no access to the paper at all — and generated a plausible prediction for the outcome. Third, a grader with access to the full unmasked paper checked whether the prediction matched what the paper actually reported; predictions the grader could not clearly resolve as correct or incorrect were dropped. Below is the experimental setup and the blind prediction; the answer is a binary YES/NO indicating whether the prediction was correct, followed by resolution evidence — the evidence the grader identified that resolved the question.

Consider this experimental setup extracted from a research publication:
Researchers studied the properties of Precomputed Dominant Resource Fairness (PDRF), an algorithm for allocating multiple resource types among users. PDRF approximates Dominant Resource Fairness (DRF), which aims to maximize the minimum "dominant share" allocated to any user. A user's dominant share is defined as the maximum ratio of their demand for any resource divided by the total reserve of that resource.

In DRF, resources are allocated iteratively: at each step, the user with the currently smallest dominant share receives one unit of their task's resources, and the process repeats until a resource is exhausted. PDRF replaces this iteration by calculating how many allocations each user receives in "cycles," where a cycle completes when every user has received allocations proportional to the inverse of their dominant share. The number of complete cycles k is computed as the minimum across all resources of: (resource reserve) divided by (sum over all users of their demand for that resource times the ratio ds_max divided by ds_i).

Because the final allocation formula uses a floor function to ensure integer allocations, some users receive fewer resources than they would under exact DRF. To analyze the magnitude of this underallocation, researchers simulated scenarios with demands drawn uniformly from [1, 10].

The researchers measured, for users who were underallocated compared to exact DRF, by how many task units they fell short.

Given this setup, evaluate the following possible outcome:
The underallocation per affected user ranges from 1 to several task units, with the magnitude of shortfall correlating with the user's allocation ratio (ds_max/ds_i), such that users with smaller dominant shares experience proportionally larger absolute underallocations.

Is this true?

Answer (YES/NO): NO